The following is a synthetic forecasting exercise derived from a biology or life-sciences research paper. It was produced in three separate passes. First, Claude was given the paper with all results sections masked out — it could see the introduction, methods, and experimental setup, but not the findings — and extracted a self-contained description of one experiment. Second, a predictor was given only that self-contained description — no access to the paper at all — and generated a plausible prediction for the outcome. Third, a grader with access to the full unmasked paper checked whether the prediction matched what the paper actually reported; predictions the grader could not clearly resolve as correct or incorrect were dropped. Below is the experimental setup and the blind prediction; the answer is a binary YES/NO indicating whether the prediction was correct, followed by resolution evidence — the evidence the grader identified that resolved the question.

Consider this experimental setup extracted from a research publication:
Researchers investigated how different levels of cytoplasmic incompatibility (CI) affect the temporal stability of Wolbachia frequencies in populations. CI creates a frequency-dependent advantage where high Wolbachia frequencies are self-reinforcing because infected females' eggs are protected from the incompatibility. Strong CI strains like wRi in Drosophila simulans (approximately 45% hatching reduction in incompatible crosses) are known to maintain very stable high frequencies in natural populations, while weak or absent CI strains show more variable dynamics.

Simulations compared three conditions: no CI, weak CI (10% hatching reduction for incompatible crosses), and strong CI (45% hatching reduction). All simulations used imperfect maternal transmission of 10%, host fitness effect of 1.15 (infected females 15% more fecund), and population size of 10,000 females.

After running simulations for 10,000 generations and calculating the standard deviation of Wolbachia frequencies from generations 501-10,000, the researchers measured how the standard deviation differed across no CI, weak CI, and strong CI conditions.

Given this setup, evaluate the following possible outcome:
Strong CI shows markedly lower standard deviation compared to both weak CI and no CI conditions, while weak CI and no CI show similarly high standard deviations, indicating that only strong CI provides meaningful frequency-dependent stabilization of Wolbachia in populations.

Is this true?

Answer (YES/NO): NO